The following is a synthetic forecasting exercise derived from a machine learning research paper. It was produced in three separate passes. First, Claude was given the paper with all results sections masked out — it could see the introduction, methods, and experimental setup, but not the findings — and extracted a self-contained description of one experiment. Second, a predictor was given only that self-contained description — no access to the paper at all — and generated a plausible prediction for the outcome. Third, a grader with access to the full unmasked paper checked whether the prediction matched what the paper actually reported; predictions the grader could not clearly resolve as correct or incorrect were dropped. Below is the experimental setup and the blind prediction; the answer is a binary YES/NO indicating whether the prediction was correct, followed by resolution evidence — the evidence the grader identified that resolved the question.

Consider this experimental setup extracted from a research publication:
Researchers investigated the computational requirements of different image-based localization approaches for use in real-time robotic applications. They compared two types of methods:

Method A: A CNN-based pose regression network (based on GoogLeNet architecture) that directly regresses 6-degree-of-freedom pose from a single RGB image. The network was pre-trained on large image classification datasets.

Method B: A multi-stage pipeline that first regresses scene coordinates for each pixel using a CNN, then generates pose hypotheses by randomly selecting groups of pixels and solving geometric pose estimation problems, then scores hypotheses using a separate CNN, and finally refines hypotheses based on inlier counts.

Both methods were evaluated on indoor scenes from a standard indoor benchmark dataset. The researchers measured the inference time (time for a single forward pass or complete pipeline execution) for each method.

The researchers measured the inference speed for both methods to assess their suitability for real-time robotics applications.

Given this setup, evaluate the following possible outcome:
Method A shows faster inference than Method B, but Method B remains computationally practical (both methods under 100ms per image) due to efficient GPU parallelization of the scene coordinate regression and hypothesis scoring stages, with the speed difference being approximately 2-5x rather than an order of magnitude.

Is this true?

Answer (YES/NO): NO